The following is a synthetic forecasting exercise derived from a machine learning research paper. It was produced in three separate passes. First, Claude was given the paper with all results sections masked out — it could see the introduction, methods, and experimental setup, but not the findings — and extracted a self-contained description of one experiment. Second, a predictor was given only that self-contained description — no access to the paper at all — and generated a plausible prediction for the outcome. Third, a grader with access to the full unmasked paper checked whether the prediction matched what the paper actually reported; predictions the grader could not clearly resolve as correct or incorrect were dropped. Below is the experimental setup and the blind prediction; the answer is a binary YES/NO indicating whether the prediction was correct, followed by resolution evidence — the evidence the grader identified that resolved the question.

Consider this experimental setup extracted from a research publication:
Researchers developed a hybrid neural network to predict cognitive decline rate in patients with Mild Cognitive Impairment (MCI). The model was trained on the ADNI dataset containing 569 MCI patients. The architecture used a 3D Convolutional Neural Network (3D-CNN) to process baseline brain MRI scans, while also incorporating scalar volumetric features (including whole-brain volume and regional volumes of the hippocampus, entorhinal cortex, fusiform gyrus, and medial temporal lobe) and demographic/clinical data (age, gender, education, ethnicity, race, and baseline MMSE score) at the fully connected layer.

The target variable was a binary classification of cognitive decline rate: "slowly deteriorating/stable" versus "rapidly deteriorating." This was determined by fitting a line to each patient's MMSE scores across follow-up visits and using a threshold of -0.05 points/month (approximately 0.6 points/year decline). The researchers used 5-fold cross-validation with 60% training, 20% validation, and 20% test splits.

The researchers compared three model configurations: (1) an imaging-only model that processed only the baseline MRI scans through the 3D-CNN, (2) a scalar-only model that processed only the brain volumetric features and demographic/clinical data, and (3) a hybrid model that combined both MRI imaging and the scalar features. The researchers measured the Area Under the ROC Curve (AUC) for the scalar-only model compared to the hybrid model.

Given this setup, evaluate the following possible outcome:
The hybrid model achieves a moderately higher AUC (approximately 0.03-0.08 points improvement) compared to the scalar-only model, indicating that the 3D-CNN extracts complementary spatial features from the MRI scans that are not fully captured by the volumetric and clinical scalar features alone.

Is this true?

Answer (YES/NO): NO